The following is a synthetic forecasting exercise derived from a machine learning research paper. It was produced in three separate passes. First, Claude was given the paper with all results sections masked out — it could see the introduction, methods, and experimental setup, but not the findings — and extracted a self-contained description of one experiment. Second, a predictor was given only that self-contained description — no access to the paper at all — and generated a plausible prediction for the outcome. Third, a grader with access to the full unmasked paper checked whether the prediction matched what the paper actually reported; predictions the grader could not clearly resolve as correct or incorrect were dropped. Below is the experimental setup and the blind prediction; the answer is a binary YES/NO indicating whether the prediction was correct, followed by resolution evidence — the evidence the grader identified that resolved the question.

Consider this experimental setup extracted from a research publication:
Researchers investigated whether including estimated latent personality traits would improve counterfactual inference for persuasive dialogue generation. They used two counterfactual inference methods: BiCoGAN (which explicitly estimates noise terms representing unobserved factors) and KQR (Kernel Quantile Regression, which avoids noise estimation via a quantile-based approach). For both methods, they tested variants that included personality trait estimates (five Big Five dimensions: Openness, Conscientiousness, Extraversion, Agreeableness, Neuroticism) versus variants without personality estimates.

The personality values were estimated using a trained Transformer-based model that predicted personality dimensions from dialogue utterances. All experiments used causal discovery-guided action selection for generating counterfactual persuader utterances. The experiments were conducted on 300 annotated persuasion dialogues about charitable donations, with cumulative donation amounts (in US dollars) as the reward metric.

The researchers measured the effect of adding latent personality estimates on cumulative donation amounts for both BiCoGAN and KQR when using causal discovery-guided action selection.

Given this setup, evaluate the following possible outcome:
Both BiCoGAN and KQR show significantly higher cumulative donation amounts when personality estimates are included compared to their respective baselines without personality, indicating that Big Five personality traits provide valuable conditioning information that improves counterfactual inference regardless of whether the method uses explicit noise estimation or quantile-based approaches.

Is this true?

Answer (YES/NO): NO